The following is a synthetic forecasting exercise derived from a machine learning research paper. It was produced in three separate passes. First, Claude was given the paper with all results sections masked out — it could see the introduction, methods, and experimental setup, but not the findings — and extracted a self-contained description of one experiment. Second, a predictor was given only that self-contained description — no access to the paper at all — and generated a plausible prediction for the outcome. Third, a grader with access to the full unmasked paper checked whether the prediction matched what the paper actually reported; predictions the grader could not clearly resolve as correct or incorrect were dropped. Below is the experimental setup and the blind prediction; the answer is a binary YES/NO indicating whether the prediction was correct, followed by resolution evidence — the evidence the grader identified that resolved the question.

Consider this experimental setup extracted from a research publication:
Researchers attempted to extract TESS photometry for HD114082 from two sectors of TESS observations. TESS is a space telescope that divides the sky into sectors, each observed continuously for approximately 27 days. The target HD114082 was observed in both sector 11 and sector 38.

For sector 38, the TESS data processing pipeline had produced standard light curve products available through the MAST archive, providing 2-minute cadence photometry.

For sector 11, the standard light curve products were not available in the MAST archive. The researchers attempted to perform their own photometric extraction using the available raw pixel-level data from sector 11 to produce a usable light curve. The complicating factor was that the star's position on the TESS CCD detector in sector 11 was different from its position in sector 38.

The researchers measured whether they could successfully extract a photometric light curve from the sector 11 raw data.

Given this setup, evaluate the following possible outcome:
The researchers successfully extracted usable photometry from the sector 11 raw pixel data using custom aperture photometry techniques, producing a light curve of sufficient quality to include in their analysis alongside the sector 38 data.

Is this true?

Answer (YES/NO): NO